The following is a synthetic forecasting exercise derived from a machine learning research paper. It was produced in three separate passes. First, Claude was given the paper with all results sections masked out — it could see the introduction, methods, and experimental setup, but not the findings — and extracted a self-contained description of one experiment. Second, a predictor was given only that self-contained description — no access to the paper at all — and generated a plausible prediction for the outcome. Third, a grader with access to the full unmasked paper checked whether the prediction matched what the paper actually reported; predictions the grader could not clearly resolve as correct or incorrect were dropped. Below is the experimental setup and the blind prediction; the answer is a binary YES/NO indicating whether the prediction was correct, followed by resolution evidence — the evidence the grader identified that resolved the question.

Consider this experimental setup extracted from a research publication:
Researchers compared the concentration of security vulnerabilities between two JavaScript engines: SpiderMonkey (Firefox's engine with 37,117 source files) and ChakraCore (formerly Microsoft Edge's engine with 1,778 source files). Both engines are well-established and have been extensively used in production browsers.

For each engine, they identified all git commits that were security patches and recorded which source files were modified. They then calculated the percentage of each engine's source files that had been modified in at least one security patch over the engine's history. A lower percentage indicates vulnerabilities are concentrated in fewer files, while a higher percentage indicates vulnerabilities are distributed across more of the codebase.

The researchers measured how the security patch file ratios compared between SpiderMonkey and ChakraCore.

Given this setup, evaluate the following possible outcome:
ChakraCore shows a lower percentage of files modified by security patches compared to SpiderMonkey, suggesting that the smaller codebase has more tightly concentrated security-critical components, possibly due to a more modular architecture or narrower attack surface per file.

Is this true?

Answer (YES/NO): NO